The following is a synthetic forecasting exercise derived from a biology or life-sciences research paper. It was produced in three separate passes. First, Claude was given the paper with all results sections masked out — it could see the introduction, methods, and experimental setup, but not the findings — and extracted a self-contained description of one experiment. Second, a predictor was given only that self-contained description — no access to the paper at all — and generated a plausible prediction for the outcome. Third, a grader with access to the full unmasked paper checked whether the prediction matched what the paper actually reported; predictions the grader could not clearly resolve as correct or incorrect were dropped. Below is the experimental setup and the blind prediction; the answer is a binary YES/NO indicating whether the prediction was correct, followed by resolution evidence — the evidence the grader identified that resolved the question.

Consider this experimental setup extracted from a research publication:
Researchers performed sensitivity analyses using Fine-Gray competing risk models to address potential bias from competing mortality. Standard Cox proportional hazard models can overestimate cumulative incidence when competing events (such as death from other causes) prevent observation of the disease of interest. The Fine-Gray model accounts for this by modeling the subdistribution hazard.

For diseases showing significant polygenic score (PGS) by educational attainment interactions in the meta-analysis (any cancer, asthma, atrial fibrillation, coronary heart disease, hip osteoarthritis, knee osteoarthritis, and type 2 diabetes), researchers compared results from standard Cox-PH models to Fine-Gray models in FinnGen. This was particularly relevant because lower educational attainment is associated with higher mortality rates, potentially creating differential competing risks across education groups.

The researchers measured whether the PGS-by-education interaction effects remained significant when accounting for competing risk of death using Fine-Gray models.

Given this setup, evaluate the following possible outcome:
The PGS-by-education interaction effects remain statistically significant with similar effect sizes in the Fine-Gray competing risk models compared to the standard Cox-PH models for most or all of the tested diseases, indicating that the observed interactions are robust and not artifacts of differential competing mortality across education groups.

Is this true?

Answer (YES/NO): YES